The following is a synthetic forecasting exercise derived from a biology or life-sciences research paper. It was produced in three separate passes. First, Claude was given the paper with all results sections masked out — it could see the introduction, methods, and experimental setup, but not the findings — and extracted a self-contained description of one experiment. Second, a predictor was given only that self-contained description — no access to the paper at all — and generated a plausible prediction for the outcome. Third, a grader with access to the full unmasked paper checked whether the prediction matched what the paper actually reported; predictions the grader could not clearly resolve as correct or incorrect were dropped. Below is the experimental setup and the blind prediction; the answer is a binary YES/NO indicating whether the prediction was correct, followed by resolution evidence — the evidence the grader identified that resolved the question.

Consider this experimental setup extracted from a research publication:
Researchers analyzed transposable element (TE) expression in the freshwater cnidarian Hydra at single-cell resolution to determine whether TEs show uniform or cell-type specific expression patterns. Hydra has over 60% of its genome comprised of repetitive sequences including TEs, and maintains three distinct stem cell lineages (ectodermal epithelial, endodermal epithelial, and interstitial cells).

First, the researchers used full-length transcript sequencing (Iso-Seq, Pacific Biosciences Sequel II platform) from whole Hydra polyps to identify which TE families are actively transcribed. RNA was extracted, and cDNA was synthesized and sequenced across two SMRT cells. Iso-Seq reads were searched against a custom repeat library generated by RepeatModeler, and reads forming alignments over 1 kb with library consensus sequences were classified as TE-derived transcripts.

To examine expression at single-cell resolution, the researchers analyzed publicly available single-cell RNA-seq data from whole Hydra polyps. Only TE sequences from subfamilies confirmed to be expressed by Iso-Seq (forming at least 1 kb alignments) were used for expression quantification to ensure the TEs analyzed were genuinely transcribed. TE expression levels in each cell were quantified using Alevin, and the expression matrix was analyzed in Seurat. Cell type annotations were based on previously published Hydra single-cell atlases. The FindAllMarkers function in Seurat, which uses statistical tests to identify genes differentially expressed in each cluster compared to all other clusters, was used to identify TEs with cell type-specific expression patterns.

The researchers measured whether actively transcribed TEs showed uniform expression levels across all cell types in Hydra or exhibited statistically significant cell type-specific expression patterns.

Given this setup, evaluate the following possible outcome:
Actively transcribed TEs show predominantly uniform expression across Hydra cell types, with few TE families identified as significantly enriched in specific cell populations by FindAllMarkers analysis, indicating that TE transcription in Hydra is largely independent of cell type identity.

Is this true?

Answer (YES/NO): NO